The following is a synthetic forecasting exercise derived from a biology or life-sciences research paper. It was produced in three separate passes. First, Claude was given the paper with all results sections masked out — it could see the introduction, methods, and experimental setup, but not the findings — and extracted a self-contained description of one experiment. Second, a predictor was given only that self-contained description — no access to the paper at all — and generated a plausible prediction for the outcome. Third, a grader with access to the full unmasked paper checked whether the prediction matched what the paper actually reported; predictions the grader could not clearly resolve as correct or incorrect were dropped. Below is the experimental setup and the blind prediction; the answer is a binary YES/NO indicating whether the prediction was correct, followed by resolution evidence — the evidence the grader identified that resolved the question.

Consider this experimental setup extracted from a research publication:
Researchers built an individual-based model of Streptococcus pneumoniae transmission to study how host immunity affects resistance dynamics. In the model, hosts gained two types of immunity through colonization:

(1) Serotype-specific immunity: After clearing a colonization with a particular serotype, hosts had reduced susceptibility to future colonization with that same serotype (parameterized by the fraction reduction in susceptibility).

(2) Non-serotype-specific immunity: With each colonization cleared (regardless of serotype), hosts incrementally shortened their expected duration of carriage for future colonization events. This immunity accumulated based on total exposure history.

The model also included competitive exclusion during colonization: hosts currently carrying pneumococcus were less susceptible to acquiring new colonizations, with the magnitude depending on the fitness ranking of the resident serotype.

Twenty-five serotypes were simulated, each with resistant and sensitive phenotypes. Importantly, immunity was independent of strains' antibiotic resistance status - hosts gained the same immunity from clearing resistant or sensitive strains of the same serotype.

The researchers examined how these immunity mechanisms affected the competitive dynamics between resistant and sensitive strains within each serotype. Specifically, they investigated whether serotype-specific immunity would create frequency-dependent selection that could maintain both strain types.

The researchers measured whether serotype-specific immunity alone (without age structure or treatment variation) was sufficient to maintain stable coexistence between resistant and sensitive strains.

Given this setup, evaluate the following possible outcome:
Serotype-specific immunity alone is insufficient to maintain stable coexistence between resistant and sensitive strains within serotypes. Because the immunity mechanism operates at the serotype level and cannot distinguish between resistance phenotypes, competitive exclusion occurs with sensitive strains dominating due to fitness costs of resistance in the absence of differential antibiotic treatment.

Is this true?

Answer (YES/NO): YES